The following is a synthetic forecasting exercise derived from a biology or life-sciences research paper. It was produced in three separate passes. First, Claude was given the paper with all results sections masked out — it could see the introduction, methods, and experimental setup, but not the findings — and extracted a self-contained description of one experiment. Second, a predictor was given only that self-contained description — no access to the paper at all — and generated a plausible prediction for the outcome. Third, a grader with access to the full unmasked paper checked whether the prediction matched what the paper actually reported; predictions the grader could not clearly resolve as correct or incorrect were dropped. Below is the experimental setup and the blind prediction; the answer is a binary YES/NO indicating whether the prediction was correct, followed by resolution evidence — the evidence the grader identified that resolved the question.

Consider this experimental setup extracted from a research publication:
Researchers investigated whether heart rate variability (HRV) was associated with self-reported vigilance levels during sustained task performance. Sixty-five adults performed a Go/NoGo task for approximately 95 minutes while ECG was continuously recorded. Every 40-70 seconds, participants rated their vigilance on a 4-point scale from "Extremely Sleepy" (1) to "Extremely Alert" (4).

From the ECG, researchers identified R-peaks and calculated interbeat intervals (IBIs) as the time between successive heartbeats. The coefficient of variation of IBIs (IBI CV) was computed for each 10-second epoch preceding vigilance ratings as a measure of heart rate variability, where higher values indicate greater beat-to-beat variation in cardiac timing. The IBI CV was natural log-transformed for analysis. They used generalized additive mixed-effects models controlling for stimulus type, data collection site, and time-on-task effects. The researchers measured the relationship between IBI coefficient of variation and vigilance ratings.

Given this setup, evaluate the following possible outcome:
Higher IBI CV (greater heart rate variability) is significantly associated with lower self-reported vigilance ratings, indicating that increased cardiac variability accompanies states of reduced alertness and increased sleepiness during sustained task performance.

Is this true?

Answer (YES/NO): NO